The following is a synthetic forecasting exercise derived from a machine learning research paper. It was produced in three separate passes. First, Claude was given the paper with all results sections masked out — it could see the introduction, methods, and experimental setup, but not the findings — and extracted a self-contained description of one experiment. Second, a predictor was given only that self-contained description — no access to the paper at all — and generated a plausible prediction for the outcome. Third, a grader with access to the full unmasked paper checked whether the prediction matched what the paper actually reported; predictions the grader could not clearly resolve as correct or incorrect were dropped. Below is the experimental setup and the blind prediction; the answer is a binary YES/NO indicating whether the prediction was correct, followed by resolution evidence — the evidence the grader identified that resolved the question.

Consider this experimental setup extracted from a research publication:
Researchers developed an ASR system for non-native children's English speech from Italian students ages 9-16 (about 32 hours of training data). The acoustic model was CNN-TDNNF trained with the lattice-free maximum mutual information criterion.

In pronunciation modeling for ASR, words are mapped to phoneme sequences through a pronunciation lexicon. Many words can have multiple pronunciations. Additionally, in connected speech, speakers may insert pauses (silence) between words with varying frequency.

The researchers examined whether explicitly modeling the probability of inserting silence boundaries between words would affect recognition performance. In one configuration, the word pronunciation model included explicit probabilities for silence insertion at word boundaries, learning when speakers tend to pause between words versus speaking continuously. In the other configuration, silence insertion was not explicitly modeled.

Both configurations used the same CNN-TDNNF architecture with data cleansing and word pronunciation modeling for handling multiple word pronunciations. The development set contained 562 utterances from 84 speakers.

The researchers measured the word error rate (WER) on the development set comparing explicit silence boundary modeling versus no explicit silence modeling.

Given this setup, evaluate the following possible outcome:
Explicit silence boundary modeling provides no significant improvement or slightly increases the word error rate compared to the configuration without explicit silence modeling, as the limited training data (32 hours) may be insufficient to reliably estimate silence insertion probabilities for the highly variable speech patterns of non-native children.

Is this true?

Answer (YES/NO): NO